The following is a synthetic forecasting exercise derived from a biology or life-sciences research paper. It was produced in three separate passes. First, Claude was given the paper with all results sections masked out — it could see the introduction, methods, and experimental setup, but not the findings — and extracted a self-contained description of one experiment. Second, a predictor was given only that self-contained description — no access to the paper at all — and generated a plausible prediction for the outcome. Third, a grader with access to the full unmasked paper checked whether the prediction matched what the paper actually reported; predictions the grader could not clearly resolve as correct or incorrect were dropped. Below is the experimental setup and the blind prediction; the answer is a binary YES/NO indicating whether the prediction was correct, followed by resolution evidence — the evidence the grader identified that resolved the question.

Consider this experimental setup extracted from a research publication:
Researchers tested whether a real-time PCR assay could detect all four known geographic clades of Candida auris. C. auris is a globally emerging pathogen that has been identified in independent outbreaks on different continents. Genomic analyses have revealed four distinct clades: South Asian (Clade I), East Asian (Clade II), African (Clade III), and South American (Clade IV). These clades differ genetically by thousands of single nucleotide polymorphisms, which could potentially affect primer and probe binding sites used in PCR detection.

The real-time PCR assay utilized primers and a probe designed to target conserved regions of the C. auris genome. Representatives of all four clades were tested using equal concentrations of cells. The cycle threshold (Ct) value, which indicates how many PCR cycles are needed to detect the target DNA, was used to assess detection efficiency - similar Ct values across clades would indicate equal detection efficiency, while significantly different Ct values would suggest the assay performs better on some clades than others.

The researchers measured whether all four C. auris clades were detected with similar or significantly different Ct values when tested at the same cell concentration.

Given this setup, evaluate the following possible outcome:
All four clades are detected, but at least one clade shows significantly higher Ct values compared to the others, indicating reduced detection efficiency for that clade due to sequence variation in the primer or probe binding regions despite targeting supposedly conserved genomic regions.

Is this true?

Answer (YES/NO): NO